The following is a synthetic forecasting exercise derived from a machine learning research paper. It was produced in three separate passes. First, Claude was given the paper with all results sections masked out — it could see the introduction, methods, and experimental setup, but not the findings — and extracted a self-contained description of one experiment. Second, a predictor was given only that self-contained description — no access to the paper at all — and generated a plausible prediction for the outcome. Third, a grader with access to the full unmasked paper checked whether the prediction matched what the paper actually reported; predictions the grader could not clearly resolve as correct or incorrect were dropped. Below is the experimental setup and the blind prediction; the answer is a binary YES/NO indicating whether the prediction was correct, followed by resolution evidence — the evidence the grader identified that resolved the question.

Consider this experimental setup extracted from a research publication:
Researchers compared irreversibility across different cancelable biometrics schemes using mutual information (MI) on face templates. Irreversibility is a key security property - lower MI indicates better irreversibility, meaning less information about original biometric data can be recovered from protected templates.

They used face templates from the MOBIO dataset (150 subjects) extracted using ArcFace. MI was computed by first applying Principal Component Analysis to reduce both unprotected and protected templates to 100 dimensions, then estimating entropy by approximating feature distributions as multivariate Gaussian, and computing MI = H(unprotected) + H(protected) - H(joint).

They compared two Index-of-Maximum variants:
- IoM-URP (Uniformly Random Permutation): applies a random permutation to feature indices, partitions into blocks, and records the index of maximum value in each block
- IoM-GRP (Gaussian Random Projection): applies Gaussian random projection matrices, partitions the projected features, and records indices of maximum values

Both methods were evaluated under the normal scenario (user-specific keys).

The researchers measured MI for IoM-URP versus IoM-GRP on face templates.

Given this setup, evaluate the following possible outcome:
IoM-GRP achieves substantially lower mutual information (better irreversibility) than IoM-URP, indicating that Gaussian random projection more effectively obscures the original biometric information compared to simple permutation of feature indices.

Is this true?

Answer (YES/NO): NO